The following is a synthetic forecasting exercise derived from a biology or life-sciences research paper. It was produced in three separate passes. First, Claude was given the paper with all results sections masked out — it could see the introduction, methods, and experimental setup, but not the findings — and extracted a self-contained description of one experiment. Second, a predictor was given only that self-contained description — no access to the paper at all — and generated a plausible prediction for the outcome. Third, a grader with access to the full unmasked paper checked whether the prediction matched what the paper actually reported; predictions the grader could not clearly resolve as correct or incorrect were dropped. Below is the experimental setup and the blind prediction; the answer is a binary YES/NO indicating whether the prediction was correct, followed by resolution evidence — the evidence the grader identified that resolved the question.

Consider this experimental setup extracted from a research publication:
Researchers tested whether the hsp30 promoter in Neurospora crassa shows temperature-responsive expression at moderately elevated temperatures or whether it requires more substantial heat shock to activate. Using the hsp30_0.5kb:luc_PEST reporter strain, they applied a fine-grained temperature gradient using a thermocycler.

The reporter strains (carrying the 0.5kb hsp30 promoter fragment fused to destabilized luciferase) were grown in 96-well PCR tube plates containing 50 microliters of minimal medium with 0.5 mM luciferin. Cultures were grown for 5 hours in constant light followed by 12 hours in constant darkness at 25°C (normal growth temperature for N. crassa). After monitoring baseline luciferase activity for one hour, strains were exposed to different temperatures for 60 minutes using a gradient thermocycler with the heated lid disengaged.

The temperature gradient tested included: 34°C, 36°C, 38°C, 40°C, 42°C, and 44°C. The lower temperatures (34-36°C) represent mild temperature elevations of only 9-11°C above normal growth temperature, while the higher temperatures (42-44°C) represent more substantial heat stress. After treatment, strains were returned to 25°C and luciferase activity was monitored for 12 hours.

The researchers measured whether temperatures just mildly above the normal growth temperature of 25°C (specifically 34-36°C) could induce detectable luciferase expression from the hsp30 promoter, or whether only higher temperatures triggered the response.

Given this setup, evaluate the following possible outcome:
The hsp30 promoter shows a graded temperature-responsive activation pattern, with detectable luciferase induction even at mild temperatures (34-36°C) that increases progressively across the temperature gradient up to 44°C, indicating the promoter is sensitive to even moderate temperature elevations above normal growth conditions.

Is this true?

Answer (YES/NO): NO